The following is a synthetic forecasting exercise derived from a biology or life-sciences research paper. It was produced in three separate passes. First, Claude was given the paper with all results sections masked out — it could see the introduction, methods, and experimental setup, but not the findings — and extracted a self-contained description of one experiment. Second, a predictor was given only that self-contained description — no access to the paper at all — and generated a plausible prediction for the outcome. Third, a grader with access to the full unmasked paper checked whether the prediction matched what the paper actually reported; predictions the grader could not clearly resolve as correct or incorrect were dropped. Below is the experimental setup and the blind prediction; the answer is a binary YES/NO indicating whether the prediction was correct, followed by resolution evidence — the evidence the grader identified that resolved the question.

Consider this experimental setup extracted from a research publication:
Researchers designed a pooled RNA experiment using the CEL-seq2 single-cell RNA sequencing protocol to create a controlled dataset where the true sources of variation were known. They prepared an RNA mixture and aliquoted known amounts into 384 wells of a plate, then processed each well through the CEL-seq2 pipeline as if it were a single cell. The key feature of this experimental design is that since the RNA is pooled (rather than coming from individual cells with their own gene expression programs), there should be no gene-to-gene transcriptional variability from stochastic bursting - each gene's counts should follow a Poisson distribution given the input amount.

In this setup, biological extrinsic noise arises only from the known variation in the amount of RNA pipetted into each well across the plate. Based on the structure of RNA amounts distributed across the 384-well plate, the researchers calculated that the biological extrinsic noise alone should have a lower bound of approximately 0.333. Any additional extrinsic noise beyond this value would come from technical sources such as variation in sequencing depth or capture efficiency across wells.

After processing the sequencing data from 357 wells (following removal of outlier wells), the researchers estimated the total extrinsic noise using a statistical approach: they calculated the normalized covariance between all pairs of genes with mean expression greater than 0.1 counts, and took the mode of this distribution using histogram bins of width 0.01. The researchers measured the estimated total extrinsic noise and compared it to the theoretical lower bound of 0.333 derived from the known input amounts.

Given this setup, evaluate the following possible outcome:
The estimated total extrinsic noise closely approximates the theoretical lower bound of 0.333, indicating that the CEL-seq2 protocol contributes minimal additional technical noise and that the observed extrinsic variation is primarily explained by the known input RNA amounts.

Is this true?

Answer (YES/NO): NO